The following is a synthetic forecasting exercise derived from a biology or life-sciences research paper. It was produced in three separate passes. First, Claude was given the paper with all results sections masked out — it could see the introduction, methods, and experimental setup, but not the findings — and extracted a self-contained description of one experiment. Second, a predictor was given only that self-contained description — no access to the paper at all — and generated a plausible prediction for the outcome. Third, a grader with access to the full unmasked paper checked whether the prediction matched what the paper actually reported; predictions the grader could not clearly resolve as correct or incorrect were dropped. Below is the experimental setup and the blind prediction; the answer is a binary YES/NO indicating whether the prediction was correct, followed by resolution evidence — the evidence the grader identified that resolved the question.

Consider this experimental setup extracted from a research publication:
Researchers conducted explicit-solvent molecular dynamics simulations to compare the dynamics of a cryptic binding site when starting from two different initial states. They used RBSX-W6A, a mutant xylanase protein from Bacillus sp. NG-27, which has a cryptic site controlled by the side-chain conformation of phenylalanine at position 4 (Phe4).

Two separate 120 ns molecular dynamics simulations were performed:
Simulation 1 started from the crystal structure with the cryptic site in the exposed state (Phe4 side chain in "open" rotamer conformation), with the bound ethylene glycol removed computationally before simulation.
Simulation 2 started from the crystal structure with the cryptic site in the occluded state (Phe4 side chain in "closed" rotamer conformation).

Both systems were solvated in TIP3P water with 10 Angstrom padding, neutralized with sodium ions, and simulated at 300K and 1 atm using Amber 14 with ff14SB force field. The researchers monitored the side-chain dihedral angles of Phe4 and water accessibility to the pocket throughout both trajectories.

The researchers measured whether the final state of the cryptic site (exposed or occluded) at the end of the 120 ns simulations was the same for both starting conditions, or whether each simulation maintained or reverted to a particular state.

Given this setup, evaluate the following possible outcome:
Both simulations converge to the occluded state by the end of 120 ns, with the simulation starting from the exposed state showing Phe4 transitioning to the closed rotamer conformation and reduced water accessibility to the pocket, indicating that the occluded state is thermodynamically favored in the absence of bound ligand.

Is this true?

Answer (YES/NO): YES